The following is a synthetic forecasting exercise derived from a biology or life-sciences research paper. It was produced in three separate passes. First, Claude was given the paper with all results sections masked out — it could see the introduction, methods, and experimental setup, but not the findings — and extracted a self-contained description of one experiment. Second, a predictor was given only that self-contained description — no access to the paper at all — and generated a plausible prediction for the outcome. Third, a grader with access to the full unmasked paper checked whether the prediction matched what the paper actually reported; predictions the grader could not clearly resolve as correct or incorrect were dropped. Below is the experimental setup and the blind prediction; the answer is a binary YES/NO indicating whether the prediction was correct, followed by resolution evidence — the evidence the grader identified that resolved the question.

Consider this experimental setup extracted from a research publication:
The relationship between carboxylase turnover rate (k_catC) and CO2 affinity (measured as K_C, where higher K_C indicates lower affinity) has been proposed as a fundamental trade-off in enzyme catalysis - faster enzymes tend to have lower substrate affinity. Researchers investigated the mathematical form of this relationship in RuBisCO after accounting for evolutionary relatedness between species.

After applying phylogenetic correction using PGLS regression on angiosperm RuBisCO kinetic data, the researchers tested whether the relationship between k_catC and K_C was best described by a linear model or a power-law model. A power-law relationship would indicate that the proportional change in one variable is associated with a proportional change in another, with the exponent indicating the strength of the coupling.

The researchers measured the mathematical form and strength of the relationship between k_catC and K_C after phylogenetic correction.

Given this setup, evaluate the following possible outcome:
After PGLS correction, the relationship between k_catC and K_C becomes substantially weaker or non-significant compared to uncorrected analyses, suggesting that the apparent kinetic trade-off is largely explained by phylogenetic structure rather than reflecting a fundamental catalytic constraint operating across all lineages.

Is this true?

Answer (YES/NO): NO